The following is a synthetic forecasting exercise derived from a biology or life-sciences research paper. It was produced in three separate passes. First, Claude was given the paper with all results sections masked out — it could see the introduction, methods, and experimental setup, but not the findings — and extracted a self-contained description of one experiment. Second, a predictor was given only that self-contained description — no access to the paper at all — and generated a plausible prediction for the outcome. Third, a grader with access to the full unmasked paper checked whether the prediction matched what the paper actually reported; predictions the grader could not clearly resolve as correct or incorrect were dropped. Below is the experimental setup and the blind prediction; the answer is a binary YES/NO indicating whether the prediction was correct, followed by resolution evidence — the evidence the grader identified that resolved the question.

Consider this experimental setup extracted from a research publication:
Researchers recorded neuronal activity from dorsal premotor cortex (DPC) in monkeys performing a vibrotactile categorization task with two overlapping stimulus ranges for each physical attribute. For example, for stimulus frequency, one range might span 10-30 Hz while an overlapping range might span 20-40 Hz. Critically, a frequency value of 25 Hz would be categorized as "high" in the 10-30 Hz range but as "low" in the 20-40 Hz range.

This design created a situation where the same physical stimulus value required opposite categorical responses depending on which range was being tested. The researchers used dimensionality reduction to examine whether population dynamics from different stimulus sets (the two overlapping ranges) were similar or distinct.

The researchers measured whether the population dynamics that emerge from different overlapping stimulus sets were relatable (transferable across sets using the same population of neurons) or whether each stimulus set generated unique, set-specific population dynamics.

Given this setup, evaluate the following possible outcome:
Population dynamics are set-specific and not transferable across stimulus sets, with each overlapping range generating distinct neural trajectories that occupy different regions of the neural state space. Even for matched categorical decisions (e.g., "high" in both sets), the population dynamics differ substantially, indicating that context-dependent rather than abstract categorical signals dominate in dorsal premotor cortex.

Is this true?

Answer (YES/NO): NO